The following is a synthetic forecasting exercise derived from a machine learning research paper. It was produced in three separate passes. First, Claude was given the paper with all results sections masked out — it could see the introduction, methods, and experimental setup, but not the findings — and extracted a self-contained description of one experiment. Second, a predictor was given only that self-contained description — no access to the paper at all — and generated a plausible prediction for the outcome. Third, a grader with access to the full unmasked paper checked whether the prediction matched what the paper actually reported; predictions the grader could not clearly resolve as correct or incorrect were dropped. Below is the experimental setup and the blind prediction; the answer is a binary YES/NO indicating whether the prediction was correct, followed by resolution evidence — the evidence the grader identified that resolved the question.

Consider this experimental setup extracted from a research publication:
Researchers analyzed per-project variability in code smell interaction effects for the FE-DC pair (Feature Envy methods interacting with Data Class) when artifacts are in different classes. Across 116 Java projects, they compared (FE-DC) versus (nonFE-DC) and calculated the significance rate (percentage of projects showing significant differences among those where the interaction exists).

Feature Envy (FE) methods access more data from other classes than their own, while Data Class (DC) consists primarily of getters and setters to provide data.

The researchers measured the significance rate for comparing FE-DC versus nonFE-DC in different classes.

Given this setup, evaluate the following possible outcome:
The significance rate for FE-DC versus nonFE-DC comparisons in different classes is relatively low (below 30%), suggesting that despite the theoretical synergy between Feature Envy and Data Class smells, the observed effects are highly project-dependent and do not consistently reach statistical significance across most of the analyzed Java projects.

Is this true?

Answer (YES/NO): NO